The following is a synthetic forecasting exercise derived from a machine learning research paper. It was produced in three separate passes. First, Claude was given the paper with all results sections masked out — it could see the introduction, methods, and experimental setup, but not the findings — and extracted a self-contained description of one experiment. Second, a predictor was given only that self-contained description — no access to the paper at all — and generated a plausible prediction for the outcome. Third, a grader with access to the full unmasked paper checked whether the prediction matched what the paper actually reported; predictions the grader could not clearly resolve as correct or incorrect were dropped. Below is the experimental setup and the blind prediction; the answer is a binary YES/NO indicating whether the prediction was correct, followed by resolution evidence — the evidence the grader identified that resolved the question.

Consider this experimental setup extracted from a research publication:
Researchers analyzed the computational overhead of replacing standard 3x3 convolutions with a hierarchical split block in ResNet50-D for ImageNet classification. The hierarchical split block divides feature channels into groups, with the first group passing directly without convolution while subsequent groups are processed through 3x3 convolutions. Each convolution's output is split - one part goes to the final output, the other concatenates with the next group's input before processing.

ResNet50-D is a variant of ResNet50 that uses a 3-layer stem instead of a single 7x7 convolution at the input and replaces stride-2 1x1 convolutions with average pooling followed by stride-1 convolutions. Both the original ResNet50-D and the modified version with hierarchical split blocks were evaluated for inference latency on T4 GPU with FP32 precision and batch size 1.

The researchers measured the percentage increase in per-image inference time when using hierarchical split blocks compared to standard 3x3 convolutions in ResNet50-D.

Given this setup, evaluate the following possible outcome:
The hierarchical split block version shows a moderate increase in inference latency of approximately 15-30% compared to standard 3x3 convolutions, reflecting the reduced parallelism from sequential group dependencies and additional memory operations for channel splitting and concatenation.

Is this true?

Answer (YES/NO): NO